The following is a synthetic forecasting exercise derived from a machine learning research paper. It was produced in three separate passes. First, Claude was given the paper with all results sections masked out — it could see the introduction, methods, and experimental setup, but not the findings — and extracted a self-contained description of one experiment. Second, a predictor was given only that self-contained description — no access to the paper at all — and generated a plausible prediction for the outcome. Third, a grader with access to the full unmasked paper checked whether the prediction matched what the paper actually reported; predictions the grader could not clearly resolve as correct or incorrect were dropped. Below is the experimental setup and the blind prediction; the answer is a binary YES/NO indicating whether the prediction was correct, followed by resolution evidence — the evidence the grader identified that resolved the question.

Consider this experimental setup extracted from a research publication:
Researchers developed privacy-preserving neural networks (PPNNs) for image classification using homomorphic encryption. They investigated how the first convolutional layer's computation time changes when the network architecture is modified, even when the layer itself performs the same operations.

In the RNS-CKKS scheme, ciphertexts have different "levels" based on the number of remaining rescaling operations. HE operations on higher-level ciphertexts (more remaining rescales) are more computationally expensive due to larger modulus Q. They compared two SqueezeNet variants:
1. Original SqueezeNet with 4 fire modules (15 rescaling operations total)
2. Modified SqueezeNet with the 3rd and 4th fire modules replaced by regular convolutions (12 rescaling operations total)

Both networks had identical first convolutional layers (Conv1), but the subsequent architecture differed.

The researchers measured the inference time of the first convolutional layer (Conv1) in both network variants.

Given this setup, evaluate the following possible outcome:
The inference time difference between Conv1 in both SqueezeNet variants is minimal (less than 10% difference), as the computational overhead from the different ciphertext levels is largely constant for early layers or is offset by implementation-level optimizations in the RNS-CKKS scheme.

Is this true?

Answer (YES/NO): NO